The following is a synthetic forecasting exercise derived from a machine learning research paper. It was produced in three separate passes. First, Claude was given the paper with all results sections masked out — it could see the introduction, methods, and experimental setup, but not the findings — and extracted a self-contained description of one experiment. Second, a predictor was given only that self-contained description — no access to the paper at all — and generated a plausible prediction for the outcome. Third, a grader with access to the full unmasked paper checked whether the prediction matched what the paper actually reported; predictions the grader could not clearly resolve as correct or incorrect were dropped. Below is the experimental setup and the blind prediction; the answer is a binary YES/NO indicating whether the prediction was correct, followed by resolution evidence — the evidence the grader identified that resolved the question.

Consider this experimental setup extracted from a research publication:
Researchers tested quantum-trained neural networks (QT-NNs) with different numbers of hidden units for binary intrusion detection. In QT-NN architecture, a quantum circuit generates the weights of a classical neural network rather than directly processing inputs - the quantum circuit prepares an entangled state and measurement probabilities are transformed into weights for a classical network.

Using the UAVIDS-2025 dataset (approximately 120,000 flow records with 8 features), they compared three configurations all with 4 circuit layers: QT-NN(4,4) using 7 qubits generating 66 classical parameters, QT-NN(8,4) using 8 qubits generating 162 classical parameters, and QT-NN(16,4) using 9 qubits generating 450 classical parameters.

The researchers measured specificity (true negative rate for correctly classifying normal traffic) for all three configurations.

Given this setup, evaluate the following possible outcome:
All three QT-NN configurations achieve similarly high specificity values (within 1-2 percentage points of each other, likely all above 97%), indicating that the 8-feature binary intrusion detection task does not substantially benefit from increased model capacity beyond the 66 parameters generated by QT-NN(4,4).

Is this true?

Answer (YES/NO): NO